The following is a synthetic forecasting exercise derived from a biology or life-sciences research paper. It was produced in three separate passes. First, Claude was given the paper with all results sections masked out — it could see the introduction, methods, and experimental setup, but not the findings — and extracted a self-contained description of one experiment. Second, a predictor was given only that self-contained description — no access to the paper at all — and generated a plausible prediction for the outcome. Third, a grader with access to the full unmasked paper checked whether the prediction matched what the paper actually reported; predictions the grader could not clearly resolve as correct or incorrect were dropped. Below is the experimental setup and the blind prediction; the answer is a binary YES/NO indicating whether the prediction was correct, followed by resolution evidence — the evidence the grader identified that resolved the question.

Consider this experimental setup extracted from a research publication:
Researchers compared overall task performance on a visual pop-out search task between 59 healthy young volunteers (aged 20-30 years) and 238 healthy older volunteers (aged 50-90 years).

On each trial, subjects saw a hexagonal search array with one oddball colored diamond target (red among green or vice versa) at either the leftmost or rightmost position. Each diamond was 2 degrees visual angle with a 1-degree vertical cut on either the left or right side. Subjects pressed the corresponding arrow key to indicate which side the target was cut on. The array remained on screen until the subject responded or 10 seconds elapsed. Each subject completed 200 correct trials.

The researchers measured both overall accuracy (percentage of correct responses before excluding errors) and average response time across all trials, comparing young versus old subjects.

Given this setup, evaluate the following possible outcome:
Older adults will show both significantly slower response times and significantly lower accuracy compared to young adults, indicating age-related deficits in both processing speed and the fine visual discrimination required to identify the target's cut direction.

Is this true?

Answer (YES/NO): NO